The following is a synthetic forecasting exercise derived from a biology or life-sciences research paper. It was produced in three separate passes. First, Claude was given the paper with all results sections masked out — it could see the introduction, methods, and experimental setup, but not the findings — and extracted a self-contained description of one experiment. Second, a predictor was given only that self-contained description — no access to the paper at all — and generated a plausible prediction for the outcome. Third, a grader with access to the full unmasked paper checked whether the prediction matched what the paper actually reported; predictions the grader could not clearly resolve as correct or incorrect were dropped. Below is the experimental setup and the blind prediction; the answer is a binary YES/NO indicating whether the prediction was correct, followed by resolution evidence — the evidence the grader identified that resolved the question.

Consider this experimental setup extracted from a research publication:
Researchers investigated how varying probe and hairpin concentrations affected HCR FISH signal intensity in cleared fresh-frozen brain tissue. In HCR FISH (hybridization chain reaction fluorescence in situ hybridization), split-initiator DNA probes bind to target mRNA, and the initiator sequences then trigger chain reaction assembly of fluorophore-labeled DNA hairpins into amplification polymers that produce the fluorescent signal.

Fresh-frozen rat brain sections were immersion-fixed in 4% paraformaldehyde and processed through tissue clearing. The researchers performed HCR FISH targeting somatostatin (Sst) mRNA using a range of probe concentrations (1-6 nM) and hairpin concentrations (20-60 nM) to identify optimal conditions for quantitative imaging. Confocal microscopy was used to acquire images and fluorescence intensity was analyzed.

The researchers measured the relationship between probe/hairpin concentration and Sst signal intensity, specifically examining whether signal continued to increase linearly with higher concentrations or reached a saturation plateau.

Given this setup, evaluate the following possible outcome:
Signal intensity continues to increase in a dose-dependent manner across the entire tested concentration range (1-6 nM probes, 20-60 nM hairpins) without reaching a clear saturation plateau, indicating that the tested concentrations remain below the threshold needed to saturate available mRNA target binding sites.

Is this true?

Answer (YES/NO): NO